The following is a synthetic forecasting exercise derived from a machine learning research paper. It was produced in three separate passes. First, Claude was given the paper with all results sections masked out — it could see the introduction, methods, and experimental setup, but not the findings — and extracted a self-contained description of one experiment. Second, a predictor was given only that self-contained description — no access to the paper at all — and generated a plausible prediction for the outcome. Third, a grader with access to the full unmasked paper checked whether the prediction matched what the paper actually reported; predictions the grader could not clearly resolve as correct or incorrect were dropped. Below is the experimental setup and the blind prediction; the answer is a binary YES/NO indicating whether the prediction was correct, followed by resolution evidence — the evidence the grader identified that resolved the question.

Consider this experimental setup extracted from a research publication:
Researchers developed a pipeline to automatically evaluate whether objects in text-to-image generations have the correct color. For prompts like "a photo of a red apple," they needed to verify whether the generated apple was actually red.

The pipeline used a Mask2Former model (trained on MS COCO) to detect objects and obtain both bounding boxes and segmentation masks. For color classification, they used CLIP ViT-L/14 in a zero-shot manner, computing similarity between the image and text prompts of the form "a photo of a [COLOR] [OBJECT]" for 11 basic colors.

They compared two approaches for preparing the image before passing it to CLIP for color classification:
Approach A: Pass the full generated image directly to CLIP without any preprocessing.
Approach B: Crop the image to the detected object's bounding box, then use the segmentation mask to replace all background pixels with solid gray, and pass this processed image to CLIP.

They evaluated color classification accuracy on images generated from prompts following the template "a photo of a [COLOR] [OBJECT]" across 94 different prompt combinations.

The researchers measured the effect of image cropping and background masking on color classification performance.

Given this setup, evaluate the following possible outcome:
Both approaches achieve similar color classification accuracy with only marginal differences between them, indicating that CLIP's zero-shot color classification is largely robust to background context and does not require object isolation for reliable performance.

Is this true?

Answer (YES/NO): NO